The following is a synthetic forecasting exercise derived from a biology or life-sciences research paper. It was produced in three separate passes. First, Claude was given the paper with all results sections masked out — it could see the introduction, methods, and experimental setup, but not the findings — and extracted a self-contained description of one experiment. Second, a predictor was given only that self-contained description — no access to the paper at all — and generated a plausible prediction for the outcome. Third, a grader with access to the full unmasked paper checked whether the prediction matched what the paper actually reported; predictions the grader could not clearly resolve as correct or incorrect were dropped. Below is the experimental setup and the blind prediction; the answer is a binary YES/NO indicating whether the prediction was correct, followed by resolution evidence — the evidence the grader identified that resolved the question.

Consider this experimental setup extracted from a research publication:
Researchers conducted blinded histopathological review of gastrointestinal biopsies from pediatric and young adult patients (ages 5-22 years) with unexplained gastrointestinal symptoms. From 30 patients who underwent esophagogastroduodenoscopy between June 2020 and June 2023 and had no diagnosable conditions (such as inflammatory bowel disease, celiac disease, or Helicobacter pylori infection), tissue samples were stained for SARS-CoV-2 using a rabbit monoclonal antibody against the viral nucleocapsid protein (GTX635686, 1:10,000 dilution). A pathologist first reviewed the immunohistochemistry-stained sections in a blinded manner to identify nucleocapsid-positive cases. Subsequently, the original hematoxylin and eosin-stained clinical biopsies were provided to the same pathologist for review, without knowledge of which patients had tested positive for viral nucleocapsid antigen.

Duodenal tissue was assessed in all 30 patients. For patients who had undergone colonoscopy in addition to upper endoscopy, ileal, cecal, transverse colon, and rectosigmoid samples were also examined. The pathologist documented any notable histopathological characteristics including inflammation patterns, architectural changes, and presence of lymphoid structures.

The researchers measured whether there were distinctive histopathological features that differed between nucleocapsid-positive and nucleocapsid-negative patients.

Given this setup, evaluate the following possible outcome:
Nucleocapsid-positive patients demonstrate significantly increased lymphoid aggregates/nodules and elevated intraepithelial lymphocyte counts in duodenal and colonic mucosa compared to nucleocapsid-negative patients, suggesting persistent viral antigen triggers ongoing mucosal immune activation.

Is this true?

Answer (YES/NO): NO